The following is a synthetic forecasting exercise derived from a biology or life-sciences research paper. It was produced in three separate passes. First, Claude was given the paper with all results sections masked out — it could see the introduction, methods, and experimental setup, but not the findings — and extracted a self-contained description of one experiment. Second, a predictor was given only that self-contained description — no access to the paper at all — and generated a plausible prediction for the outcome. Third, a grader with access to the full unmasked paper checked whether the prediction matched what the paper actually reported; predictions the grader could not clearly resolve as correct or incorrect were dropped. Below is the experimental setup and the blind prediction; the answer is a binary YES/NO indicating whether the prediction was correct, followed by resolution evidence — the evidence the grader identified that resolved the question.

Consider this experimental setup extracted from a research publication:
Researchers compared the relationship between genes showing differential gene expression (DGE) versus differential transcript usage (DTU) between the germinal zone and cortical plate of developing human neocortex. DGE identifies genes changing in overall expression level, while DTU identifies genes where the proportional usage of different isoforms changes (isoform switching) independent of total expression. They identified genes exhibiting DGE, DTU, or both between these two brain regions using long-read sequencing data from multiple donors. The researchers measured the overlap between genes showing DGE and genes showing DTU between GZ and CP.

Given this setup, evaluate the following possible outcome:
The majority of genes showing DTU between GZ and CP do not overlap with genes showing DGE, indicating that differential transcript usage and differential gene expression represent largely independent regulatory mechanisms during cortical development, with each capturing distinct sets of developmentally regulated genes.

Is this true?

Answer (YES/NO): NO